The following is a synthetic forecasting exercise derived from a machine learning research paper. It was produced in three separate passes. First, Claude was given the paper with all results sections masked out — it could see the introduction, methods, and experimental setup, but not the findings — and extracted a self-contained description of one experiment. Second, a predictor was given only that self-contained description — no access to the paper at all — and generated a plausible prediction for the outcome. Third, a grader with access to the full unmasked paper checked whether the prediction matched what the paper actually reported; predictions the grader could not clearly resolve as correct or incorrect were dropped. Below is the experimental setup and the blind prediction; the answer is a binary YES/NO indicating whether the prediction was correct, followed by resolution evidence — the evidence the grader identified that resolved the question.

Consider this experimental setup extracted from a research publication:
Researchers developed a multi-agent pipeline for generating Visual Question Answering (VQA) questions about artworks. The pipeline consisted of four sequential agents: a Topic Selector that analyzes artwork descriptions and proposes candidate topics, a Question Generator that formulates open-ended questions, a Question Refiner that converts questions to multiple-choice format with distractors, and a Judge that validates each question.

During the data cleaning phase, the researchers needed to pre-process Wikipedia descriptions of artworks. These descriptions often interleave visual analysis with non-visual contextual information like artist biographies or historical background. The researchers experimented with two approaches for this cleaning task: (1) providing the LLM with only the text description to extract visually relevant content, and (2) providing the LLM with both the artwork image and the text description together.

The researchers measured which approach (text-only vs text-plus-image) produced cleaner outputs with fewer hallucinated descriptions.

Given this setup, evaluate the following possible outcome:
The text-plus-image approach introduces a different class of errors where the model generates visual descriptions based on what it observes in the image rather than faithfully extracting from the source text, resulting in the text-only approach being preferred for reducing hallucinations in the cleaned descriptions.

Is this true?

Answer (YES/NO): YES